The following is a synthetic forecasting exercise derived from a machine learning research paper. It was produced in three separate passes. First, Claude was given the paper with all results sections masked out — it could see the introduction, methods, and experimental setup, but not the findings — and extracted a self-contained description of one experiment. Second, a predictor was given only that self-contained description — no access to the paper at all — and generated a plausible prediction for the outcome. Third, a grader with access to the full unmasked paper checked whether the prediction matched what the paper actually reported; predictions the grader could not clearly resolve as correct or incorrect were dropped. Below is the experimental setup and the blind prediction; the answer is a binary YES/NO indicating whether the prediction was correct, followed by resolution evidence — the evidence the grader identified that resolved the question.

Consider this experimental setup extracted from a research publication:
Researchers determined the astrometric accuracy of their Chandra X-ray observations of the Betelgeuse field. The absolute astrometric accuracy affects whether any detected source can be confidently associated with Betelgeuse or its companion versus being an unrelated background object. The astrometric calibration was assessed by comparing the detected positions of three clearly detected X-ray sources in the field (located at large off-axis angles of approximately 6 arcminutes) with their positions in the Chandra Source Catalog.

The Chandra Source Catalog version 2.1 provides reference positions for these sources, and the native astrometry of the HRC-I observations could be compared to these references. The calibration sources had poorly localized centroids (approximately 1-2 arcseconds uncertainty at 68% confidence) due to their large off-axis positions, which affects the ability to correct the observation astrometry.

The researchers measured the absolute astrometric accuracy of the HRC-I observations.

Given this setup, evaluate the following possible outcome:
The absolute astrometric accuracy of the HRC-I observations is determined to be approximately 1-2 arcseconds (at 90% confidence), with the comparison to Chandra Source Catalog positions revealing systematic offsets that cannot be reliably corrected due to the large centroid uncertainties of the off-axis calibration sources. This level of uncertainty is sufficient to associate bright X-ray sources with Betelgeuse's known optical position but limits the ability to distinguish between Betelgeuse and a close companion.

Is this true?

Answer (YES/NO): NO